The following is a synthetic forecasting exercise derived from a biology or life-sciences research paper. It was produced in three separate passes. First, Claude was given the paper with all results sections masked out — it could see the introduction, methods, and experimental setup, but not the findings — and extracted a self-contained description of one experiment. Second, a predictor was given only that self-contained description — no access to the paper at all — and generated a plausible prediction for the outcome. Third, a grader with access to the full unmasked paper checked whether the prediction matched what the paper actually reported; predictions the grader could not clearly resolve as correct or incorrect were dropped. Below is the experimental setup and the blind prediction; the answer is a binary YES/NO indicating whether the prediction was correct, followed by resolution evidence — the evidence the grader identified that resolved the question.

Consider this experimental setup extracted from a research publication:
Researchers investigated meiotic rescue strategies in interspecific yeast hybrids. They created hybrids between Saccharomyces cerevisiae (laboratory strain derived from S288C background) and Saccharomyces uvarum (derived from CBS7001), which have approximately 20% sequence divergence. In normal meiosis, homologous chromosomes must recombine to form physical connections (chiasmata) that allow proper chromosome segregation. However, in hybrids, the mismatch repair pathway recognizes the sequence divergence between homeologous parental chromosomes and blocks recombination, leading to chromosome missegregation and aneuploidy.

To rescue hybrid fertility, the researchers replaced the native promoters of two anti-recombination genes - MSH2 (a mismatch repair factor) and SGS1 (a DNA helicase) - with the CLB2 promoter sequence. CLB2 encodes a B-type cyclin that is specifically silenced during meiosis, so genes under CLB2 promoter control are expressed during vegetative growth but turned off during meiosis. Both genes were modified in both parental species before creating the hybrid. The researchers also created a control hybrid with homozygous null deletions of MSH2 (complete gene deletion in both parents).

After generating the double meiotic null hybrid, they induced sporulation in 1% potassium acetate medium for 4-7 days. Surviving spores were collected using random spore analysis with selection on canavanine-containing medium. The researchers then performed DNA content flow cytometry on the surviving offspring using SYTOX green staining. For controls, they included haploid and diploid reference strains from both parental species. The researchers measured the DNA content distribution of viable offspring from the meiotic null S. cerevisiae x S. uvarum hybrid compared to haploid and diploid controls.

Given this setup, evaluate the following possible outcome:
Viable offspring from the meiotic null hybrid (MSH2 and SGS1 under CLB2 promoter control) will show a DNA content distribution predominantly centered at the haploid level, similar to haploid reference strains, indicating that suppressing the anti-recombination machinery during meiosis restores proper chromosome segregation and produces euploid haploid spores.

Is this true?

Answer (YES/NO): NO